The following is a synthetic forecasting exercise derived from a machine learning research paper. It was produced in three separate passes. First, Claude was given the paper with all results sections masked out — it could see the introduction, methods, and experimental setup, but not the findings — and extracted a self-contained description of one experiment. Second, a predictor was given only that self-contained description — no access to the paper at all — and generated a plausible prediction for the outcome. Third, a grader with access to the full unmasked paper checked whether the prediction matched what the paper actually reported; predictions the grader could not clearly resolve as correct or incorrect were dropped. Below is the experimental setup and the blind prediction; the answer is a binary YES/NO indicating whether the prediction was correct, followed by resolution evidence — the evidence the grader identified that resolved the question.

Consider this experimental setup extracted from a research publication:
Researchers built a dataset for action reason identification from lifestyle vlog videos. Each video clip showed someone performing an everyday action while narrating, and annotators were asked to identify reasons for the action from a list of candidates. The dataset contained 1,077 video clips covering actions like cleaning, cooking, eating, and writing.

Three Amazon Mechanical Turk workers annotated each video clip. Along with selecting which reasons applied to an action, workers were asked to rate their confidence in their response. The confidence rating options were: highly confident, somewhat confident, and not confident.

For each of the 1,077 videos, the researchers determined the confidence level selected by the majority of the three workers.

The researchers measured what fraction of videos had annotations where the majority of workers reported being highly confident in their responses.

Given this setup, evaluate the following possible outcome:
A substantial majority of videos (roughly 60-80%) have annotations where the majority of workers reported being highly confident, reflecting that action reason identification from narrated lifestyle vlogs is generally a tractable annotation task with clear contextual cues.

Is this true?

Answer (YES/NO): NO